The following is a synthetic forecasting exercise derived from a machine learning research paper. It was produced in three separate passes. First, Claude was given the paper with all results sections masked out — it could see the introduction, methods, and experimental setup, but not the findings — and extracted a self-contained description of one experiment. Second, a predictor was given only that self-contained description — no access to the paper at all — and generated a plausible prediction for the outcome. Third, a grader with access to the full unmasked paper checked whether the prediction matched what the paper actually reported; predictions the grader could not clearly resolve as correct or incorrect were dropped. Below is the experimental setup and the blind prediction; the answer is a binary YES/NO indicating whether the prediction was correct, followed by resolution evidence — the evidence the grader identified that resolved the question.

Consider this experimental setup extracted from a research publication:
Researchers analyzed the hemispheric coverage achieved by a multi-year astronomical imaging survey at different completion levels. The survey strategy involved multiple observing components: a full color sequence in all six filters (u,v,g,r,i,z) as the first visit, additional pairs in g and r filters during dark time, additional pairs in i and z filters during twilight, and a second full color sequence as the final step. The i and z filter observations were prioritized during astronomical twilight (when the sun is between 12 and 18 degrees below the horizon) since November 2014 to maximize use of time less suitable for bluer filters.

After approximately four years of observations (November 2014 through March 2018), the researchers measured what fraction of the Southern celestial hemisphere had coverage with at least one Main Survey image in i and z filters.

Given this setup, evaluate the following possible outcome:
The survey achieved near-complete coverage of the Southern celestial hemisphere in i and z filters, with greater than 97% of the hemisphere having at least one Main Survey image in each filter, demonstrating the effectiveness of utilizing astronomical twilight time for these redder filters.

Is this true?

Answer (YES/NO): NO